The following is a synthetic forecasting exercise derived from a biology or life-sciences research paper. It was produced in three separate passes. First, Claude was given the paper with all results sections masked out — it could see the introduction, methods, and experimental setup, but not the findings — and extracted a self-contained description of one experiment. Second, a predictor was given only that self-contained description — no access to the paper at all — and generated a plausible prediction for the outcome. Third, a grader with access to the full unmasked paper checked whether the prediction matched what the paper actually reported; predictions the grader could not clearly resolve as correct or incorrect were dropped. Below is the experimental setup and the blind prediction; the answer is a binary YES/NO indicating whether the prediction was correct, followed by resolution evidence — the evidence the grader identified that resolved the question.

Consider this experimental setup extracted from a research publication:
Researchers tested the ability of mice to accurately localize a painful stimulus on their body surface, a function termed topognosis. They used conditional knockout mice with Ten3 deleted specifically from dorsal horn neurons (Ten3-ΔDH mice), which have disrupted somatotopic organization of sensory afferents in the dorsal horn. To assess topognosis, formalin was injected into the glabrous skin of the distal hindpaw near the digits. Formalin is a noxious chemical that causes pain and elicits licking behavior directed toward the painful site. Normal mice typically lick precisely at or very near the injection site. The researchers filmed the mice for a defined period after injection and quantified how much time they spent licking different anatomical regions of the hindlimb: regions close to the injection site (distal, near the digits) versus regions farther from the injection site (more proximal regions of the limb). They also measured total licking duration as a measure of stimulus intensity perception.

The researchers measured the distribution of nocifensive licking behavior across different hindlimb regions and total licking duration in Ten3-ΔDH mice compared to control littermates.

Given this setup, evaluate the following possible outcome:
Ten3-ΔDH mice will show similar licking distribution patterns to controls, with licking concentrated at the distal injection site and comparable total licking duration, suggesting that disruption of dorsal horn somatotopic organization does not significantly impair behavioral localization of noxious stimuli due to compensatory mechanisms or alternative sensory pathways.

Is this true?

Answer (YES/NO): NO